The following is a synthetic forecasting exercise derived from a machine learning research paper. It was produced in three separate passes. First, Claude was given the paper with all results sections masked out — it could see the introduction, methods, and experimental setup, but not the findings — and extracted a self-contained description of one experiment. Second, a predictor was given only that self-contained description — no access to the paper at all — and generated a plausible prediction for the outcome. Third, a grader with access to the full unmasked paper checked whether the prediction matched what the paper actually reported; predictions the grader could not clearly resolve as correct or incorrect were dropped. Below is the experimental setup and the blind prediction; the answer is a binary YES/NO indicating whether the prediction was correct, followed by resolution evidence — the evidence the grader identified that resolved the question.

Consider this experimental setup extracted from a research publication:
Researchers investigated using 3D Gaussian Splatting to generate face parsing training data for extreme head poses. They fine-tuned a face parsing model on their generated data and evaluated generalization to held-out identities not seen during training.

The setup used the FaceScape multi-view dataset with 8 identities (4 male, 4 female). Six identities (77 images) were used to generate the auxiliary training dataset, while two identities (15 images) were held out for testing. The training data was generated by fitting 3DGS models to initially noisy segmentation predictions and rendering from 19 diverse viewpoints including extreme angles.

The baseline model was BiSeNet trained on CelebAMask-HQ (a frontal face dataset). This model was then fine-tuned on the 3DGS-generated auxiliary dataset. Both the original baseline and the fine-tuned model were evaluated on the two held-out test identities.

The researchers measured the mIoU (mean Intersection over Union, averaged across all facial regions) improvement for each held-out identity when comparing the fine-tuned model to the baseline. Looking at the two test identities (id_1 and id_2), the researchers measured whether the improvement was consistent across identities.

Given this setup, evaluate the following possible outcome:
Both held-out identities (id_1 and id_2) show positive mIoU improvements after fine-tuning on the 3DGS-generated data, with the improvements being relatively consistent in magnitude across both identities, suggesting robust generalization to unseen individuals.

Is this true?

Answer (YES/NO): NO